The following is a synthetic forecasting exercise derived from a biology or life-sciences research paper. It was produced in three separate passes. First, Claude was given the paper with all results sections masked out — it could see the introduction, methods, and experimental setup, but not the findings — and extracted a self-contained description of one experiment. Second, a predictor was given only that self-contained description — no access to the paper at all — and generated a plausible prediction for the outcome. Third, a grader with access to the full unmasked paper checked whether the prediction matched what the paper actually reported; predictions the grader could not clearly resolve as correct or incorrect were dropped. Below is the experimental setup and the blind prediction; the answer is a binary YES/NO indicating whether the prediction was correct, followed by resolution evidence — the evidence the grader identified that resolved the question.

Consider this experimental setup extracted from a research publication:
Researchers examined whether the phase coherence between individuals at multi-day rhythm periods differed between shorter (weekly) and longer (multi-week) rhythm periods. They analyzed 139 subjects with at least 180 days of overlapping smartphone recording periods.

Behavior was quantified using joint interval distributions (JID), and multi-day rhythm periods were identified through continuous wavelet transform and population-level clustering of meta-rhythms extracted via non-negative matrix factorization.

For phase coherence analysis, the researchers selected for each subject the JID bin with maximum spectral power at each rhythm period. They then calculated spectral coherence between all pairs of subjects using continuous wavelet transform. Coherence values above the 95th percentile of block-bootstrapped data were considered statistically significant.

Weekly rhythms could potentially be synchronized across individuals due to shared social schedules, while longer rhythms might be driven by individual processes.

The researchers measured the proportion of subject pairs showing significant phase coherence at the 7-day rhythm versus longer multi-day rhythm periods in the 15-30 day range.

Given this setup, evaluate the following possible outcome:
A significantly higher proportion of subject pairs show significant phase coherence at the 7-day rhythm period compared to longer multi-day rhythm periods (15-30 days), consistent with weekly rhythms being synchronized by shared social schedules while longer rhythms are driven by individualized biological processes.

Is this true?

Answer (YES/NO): YES